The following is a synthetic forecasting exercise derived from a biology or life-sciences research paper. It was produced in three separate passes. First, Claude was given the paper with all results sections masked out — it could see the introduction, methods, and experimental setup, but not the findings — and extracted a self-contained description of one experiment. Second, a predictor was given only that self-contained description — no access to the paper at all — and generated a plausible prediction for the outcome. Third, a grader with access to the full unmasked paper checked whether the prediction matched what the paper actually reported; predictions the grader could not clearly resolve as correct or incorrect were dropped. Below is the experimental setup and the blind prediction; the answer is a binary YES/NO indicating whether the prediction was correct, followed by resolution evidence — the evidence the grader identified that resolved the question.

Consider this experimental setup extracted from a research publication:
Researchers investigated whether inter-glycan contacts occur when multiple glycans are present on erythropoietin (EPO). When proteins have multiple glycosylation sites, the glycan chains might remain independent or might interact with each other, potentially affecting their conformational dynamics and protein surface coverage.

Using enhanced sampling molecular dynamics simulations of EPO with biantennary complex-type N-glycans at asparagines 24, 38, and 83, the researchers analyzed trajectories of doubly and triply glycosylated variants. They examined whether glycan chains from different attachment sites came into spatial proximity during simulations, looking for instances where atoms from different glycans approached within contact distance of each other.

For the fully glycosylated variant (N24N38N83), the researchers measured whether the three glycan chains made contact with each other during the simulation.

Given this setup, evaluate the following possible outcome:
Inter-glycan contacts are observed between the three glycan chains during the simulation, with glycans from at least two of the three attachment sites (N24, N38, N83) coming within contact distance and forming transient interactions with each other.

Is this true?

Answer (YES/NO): YES